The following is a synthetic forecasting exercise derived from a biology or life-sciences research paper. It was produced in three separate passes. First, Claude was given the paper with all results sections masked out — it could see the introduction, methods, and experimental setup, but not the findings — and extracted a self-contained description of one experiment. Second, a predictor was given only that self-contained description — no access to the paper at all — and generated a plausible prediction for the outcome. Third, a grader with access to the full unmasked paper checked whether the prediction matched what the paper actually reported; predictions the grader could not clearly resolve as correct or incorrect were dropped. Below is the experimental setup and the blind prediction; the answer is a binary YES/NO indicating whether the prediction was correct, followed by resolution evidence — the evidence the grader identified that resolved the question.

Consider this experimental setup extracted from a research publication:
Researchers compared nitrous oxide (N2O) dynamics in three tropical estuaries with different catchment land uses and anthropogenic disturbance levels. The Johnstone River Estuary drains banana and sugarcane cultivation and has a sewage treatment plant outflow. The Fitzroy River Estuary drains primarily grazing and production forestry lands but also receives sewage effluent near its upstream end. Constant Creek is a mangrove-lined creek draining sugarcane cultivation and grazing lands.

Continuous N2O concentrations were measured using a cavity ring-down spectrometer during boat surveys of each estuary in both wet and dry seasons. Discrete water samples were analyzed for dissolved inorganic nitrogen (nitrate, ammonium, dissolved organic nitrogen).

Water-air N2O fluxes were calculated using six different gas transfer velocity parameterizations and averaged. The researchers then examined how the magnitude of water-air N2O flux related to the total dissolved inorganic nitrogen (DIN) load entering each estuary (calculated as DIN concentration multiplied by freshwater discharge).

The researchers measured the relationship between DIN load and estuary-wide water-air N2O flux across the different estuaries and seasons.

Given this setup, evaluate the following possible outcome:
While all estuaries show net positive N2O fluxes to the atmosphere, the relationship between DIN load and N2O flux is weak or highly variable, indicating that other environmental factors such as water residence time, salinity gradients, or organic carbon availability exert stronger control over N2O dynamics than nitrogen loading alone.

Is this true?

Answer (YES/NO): NO